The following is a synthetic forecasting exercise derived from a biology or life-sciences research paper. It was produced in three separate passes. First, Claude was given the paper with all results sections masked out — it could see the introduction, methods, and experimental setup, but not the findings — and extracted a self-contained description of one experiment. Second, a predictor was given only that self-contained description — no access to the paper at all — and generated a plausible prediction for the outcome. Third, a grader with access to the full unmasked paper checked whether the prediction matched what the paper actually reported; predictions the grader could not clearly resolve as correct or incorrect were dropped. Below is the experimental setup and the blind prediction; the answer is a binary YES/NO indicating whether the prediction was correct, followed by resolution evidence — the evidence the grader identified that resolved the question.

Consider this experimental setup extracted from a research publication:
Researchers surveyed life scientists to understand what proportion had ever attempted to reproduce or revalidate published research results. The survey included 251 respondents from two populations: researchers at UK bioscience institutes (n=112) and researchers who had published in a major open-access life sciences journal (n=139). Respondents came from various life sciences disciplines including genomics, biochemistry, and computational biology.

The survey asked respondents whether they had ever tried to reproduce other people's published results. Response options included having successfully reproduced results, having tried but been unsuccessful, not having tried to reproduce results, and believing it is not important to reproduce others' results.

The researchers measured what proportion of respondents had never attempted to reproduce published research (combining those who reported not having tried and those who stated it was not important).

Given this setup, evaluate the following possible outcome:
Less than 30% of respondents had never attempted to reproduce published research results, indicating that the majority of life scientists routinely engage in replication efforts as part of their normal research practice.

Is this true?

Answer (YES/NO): YES